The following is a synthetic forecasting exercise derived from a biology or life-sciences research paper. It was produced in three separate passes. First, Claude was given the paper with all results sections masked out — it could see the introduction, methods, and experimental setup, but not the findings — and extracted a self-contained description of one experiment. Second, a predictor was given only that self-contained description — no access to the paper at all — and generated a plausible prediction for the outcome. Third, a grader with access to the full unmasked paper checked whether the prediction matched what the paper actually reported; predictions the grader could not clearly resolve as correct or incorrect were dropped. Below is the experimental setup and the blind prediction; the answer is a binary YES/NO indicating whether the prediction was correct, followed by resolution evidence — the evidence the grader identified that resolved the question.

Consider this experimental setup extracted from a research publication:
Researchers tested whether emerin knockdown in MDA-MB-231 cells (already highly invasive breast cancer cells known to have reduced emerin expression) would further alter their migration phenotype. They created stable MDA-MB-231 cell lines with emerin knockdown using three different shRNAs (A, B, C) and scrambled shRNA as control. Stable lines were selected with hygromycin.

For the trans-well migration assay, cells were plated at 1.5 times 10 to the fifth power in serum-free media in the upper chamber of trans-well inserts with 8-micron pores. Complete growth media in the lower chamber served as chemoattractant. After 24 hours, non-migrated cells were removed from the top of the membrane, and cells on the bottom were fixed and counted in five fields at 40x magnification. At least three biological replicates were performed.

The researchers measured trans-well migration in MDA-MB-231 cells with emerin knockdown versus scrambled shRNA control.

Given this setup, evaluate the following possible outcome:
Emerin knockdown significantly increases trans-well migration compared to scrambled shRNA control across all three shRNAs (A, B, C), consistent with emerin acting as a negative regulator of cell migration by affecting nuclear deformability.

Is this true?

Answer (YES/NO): NO